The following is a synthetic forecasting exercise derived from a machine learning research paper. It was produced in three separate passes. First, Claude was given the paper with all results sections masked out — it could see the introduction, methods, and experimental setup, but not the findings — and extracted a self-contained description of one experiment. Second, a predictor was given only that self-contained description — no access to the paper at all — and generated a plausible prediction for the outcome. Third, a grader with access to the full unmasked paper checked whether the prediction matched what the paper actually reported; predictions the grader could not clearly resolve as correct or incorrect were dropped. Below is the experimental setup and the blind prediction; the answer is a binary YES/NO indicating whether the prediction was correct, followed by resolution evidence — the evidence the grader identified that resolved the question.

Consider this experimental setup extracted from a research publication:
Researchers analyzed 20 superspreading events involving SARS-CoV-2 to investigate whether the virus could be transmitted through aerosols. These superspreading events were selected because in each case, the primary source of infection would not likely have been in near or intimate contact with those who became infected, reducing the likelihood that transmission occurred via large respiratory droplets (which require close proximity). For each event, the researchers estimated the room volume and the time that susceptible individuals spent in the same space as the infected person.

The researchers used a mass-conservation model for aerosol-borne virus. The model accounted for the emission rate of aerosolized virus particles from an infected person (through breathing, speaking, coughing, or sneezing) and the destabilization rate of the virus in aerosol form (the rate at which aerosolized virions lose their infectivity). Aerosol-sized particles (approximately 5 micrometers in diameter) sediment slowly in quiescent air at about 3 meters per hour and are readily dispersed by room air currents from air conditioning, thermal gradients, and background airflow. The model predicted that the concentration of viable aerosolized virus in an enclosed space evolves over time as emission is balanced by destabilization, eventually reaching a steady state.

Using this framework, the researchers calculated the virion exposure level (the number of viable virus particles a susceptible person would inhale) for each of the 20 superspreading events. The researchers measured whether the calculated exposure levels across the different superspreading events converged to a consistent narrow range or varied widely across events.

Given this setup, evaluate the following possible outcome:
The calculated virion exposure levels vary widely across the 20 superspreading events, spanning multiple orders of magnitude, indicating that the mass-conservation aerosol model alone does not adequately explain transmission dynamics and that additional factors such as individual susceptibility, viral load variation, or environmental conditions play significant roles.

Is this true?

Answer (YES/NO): NO